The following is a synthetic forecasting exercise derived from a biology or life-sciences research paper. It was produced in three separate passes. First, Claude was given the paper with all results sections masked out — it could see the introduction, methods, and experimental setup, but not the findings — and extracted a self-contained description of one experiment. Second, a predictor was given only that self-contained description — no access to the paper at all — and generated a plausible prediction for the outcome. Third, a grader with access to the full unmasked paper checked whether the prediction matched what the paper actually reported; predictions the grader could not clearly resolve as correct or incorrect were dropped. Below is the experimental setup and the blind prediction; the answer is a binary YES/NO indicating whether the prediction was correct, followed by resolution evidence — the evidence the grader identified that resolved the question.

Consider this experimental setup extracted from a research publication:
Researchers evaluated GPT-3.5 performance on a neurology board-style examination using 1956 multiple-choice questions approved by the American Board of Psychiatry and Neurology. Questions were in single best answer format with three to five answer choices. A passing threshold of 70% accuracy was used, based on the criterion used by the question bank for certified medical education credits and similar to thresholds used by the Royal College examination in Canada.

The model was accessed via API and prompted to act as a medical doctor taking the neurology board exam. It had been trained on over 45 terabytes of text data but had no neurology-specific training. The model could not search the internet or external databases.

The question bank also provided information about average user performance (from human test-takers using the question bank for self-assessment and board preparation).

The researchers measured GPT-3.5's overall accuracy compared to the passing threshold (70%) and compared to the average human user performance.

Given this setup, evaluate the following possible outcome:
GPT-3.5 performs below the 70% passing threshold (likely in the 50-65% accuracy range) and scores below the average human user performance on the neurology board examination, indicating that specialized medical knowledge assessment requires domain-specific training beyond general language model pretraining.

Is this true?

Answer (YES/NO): NO